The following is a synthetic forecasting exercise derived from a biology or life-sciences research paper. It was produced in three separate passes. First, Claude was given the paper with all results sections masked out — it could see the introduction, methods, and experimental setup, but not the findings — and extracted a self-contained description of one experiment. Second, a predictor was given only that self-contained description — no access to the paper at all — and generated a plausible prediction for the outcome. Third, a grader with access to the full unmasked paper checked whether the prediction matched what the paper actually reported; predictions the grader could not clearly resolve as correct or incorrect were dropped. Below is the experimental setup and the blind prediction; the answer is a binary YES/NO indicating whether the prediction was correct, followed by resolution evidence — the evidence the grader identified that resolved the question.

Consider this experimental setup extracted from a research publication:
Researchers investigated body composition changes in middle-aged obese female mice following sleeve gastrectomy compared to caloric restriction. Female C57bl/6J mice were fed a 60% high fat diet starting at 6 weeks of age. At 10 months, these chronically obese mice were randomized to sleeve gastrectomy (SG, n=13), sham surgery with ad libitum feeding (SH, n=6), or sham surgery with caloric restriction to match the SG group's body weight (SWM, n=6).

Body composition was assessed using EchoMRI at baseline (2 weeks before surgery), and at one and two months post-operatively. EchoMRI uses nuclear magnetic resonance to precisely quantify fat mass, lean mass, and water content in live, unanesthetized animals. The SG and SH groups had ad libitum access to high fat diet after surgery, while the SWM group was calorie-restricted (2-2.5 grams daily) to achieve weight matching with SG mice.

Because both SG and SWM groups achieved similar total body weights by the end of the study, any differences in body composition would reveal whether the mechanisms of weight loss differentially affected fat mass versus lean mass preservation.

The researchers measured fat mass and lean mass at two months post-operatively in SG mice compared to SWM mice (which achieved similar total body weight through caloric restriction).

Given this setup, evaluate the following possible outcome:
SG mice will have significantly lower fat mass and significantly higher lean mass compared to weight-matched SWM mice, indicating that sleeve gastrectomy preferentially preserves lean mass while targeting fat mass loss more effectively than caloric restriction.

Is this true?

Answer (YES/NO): NO